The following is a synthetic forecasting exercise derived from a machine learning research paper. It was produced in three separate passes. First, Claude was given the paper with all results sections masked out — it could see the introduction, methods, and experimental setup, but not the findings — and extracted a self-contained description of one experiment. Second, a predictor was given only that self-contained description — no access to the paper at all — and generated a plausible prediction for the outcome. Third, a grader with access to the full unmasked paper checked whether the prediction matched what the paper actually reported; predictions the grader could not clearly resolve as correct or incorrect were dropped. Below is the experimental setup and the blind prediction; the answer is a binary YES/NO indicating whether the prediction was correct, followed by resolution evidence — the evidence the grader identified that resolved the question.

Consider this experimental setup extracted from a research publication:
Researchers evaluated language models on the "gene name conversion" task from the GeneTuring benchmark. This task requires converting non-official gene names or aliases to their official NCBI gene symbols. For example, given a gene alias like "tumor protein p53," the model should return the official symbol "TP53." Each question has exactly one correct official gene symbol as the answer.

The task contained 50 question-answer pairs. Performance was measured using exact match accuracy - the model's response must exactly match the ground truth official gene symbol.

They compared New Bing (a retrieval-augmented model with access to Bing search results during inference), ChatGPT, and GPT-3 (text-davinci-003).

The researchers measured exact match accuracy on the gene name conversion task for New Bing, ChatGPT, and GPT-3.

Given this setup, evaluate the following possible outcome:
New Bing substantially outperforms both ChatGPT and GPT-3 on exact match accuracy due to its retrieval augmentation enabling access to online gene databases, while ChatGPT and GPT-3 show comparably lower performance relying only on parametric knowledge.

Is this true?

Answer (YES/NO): YES